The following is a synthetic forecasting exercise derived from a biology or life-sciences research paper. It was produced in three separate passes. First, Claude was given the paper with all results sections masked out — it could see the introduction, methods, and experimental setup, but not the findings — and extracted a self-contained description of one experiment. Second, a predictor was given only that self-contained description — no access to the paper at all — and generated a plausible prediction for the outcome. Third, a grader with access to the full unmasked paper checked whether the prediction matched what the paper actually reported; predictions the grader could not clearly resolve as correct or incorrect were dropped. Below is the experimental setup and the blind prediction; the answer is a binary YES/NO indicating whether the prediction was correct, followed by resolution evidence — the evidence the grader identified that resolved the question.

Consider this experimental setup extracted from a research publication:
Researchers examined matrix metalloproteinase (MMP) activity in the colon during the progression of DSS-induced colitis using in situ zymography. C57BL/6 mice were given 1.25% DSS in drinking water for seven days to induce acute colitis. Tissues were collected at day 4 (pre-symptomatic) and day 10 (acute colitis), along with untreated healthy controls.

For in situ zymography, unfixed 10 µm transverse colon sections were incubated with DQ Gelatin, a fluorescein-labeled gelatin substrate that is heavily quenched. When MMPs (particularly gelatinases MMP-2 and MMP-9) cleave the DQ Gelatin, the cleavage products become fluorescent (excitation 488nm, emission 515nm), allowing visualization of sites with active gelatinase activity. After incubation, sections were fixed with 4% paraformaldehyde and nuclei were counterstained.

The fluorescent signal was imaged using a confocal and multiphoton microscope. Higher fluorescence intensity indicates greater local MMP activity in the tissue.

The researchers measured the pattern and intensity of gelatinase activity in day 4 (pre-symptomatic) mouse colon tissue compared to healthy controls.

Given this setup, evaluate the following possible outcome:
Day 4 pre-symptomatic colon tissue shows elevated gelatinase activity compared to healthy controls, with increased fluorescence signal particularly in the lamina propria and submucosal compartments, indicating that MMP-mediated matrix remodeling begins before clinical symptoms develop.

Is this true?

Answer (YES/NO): NO